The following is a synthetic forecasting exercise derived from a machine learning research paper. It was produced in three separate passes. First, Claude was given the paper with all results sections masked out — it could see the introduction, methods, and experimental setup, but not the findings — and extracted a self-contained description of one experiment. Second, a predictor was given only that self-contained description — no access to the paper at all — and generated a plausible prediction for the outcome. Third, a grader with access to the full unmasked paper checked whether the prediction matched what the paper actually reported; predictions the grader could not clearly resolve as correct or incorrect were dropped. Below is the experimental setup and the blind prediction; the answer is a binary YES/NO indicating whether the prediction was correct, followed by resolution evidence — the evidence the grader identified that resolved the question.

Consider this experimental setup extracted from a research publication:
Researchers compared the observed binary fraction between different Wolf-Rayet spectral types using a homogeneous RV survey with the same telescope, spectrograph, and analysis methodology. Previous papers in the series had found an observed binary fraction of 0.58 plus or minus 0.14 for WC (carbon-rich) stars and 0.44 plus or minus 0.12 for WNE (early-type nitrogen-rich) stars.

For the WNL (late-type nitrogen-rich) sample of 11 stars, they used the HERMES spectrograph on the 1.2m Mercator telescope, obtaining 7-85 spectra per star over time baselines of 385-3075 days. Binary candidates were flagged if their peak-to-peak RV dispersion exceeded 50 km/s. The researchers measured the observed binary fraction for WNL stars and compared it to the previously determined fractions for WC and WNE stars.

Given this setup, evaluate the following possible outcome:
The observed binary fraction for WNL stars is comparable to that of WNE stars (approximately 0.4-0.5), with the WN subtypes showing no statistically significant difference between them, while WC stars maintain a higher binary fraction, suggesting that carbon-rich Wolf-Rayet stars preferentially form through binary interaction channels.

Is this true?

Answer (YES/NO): NO